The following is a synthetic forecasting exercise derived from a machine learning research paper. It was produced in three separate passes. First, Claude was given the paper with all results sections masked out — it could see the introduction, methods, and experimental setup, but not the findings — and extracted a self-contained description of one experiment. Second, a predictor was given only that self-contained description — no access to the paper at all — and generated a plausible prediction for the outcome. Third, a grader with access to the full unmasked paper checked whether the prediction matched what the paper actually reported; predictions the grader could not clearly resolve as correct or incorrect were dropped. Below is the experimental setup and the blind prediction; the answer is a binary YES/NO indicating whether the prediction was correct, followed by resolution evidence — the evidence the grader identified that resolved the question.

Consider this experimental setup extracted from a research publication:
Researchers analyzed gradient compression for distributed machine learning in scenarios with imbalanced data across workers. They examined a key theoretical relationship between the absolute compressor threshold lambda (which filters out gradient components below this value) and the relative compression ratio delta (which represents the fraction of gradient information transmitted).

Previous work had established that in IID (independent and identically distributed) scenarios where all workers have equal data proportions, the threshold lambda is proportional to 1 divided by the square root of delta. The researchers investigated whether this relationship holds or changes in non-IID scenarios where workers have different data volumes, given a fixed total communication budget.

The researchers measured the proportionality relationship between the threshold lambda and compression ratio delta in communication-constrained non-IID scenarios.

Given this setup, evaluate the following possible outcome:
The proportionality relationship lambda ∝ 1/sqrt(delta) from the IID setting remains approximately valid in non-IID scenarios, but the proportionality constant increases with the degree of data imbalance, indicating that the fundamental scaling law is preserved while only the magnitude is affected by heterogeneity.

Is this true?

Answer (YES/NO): NO